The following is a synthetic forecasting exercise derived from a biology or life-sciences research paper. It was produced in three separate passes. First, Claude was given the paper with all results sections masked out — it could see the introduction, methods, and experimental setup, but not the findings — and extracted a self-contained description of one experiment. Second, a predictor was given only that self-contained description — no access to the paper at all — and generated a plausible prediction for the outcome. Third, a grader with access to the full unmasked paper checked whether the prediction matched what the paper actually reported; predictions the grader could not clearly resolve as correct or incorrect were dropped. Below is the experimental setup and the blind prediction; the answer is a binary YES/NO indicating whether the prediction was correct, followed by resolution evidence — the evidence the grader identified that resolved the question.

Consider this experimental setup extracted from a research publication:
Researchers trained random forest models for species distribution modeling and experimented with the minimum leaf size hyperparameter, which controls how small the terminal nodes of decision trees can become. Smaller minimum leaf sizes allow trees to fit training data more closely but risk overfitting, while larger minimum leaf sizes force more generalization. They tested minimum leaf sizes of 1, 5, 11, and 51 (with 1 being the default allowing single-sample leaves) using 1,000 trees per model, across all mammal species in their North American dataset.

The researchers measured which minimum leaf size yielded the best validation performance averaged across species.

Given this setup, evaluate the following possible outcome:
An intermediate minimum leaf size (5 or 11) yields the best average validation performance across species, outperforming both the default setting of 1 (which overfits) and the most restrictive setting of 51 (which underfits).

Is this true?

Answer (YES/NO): YES